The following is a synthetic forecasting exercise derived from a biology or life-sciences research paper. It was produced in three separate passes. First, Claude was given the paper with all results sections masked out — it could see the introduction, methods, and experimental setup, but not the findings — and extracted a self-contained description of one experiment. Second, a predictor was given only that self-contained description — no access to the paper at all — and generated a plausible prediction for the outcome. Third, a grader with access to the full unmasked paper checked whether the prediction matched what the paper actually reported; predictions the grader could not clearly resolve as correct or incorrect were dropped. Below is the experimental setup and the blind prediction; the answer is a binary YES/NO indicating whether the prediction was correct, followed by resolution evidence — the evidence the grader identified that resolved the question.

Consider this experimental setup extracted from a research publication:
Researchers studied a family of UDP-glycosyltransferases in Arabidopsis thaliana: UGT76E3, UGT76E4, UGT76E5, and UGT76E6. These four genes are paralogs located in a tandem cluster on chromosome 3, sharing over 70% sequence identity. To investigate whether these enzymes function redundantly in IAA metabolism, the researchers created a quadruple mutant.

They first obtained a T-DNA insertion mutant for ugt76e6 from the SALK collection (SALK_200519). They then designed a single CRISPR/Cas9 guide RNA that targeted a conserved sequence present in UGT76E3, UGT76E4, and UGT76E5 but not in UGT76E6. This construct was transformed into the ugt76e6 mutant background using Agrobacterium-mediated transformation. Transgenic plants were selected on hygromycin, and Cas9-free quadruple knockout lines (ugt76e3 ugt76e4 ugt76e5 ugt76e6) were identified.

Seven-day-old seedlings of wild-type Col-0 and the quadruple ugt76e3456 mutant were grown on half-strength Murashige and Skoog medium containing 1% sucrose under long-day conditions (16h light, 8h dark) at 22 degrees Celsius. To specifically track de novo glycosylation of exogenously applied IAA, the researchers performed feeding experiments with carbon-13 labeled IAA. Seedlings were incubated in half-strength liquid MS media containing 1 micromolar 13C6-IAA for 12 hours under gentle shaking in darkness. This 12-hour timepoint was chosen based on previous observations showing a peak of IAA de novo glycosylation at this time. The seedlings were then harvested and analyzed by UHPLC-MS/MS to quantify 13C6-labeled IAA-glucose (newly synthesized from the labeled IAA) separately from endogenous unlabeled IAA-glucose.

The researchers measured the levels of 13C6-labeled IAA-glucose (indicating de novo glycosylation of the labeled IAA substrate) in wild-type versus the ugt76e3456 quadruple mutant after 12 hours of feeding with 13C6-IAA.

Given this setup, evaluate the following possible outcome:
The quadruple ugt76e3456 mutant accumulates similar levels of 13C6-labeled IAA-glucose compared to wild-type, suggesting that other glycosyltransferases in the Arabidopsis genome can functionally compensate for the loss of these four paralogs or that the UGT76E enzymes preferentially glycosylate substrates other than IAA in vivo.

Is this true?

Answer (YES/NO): YES